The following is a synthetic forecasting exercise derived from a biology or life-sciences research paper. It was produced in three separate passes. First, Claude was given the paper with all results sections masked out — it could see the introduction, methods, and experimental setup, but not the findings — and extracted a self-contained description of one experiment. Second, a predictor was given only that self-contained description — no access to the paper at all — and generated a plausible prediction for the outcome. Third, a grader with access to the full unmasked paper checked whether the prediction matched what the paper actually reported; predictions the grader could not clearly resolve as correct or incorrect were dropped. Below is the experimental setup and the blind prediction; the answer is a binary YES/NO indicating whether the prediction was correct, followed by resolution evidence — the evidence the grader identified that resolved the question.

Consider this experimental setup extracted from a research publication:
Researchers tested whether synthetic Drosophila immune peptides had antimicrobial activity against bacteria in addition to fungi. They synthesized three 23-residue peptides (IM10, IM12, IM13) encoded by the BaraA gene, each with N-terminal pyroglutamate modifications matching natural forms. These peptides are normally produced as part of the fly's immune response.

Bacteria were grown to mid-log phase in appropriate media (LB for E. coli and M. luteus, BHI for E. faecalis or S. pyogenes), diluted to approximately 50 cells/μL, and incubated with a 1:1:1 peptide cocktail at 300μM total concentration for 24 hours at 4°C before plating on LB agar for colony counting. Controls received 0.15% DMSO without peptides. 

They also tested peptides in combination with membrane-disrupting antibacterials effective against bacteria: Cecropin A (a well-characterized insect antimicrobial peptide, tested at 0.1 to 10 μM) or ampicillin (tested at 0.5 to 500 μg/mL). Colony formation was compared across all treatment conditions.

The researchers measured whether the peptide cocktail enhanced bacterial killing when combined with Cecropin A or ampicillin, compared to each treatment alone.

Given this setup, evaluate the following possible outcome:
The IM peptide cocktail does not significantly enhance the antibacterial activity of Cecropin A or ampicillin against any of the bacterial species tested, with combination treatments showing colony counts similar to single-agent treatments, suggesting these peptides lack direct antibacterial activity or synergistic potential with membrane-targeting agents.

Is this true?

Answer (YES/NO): YES